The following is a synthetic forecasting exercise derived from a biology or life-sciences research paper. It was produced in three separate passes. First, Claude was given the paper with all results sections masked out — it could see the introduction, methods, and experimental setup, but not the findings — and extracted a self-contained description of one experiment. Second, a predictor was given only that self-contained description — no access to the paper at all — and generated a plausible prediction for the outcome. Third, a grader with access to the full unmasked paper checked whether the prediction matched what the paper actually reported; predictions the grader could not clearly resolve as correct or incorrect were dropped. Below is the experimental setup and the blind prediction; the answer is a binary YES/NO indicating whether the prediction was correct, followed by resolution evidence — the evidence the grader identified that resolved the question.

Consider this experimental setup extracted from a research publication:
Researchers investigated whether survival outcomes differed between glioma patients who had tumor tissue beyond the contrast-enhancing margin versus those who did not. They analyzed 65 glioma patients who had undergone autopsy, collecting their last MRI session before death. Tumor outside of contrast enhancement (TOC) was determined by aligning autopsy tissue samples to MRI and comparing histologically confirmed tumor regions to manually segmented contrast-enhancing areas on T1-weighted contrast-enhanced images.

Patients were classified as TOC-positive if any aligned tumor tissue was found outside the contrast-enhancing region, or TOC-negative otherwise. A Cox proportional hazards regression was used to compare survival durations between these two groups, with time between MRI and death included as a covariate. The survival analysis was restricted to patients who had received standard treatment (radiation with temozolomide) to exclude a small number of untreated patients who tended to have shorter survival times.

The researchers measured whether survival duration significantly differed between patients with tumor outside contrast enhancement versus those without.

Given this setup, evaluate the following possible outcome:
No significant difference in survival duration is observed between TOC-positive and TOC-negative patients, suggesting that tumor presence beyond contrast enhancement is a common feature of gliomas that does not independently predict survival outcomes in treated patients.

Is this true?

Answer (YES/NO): NO